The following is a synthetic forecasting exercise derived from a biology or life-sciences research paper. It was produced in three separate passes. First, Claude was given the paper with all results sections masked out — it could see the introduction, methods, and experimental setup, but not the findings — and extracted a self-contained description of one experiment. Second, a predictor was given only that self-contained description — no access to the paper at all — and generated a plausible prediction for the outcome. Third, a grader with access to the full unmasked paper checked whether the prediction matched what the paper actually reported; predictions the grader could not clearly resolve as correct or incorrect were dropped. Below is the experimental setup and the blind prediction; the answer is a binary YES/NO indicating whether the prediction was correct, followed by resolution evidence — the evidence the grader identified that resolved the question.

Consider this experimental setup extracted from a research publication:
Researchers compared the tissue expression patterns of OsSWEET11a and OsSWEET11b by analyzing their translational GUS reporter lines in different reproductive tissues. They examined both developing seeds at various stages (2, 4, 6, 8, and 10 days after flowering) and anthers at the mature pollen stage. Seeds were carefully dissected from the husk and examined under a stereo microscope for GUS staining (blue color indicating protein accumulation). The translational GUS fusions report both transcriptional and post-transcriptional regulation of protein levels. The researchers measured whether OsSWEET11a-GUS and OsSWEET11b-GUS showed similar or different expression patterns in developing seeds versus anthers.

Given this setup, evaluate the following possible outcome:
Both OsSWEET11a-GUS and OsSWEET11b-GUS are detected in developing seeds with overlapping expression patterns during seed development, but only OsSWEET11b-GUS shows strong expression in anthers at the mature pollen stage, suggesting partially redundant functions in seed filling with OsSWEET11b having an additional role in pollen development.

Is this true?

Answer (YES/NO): NO